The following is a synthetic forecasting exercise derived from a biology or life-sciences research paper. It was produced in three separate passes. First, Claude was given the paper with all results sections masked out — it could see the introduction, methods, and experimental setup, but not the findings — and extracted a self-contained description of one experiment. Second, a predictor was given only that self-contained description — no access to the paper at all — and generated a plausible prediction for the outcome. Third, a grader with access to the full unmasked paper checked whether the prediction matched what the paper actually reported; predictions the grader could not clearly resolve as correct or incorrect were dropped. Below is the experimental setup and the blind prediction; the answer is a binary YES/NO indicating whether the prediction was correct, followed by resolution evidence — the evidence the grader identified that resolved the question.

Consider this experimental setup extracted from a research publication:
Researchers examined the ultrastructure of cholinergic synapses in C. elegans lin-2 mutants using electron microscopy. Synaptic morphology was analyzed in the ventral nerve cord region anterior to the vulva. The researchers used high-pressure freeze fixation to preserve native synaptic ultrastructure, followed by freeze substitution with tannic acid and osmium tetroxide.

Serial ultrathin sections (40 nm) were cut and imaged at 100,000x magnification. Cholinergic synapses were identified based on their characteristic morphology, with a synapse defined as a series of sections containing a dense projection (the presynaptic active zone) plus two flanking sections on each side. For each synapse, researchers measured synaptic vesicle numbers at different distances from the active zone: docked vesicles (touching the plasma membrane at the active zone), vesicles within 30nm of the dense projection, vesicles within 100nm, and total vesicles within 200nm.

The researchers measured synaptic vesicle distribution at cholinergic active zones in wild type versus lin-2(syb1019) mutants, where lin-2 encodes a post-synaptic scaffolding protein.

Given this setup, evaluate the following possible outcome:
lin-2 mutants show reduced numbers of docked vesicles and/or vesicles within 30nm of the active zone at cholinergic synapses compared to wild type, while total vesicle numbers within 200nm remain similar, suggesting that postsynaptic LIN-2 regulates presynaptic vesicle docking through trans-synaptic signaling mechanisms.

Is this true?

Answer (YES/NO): NO